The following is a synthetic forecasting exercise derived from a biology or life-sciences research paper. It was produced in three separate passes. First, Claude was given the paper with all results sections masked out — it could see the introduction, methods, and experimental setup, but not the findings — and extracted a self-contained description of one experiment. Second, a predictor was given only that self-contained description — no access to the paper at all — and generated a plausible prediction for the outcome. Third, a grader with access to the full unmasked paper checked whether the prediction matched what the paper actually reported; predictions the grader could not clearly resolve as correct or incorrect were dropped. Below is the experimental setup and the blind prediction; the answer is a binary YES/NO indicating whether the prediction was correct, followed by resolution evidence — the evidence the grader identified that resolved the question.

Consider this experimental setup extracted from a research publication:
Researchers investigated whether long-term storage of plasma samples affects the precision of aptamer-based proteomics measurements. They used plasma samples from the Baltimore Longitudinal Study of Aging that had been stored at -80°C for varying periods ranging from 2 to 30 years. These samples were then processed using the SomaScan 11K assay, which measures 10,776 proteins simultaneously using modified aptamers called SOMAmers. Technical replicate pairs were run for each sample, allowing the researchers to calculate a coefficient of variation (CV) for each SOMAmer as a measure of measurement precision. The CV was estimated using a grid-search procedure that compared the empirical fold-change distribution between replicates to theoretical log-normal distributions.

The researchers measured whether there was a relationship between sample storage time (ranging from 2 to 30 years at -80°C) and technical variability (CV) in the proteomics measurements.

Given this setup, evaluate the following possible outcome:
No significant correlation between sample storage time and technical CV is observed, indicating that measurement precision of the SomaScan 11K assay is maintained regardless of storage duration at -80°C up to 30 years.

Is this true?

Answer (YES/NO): YES